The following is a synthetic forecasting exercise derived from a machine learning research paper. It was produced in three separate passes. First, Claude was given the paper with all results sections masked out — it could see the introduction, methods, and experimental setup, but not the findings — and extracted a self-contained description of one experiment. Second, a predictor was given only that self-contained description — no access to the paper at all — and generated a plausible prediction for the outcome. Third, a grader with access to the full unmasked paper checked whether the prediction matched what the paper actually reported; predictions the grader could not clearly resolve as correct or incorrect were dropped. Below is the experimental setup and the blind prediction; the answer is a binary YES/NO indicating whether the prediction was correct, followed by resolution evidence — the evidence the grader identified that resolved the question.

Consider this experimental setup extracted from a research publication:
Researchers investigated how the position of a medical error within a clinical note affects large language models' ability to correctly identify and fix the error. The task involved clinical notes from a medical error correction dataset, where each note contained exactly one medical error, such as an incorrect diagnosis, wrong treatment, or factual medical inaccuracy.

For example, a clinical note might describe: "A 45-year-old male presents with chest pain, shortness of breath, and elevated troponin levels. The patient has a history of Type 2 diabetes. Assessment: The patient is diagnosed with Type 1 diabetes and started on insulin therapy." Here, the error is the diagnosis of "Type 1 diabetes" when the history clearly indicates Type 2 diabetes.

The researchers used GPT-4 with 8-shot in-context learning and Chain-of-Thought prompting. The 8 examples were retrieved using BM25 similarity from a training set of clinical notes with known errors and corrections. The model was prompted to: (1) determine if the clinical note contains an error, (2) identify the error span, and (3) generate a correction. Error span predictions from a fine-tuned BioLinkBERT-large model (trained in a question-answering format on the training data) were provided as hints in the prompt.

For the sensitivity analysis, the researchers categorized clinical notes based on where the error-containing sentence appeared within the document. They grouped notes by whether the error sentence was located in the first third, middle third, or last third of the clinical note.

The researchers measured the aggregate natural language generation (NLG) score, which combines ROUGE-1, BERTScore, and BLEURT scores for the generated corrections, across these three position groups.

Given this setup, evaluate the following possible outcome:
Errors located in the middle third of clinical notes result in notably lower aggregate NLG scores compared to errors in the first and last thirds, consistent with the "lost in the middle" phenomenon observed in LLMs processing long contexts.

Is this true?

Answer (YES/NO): NO